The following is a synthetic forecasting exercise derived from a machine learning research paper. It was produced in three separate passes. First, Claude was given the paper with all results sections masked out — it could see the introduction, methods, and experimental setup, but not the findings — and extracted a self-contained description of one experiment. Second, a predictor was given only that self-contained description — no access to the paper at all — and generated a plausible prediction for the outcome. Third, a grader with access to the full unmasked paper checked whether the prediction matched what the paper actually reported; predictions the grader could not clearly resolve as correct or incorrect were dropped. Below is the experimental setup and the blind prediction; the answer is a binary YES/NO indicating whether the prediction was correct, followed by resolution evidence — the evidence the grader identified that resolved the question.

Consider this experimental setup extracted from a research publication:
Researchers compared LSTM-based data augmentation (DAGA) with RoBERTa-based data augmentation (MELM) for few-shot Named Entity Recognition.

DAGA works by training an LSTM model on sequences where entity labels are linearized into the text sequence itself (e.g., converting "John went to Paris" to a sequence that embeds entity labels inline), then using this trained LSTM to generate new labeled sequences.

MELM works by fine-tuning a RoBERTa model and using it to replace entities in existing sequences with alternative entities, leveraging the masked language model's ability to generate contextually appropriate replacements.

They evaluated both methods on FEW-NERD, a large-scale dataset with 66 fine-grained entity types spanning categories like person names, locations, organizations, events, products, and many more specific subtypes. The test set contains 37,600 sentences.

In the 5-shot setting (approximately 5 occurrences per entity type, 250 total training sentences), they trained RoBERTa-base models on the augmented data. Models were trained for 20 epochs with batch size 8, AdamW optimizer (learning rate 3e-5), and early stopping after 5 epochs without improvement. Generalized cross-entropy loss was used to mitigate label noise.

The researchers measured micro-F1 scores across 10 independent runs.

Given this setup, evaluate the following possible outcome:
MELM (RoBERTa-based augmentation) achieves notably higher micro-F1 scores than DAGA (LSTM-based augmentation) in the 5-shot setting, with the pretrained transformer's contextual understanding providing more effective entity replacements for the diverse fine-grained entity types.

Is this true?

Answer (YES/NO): YES